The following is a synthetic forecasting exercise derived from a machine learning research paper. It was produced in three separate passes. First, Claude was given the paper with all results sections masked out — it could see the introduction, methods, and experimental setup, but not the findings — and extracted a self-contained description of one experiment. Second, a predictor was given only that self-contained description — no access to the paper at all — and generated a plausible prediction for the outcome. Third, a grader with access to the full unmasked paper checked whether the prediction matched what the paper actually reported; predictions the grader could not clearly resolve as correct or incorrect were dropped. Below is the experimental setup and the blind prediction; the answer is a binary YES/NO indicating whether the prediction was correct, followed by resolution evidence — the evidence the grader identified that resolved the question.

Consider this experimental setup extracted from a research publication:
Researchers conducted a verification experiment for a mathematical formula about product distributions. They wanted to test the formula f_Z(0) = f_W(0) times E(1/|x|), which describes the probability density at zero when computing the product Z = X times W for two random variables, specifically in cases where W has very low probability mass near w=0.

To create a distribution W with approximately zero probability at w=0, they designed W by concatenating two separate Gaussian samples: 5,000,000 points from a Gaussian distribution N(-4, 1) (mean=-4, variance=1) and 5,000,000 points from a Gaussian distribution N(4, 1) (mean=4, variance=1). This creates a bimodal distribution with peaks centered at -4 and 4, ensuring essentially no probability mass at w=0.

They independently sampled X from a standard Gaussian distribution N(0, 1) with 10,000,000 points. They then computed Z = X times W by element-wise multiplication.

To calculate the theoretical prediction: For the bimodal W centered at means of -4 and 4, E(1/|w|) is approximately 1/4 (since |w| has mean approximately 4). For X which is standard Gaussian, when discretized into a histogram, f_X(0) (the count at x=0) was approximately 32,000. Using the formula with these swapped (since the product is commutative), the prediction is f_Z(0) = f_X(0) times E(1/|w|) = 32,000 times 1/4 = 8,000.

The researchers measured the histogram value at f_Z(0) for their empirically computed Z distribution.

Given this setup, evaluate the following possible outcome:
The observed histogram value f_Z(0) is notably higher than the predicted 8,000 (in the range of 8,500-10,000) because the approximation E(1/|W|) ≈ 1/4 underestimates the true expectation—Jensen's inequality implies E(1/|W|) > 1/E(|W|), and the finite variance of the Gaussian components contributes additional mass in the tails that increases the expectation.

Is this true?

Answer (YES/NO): NO